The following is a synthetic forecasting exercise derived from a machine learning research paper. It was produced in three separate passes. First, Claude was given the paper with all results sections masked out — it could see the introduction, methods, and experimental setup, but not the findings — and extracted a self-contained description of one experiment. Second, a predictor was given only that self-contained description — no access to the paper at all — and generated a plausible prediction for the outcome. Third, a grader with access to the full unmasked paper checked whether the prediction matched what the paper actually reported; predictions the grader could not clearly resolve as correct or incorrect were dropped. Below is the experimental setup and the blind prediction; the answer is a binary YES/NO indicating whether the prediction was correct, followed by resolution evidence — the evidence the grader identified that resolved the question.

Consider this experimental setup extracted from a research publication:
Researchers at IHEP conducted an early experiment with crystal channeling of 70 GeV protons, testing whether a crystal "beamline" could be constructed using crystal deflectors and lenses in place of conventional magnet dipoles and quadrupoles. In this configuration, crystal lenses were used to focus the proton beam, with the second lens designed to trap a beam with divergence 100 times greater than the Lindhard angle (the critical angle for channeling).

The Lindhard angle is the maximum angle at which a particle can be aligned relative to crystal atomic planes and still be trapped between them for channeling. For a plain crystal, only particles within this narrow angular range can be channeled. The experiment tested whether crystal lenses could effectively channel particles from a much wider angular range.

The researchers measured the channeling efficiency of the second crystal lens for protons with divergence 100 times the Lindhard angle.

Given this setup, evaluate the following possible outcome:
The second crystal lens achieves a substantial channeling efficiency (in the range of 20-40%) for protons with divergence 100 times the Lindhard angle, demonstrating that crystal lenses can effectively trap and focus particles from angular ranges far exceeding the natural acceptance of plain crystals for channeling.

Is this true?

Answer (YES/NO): NO